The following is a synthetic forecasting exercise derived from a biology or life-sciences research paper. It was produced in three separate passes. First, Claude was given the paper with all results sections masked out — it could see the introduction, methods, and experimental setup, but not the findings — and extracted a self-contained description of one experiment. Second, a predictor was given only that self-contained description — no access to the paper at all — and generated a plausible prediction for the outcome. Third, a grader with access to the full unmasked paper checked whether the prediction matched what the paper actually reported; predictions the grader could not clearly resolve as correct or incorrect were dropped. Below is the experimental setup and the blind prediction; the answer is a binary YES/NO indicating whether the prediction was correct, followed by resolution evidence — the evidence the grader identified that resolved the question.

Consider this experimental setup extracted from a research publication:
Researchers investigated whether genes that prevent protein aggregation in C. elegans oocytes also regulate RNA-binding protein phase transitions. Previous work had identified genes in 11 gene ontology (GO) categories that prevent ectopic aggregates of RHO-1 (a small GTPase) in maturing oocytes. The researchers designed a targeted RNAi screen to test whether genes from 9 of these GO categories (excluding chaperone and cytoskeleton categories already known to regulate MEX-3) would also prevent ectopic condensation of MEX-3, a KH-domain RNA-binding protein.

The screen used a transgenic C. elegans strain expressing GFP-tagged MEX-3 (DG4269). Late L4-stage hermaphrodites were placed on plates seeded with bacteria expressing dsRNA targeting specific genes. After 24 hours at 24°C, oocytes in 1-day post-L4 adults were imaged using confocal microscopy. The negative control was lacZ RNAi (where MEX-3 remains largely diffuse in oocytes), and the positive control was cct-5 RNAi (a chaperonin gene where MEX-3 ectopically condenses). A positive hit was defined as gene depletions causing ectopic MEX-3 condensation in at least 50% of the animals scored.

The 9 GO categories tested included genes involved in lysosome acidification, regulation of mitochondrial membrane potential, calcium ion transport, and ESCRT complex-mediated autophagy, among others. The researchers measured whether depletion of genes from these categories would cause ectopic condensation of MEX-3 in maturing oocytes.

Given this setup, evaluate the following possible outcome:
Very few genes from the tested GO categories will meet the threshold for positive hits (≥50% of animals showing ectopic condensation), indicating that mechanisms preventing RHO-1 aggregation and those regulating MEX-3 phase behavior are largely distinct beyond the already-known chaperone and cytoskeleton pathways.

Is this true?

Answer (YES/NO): NO